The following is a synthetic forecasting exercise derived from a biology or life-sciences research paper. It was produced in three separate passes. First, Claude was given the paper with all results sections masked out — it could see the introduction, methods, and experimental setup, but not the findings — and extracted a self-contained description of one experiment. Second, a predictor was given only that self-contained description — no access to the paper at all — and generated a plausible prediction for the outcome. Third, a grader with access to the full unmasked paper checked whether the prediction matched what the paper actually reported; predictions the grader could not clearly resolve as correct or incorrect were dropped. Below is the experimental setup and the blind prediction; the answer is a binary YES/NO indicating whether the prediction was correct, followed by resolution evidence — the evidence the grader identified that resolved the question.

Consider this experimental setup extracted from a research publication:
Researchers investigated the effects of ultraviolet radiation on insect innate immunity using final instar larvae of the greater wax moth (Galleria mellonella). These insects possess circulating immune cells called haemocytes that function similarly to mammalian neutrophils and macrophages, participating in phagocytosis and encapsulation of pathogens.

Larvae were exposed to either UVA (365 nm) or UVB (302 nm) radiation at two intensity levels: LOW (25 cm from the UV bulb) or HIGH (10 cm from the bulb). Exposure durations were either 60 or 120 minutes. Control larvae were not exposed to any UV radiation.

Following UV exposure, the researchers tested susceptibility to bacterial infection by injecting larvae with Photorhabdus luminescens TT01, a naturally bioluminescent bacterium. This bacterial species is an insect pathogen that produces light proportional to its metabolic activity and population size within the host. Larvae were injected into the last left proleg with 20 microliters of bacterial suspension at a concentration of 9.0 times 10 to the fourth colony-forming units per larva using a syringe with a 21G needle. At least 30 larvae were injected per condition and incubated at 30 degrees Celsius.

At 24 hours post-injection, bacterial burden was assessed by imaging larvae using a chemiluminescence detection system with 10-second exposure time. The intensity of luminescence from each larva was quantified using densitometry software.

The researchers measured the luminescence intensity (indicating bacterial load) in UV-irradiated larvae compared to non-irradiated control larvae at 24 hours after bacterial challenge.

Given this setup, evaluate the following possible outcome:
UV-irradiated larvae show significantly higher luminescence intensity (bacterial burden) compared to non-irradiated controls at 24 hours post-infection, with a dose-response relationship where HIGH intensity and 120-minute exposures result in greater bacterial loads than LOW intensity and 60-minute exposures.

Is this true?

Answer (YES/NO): NO